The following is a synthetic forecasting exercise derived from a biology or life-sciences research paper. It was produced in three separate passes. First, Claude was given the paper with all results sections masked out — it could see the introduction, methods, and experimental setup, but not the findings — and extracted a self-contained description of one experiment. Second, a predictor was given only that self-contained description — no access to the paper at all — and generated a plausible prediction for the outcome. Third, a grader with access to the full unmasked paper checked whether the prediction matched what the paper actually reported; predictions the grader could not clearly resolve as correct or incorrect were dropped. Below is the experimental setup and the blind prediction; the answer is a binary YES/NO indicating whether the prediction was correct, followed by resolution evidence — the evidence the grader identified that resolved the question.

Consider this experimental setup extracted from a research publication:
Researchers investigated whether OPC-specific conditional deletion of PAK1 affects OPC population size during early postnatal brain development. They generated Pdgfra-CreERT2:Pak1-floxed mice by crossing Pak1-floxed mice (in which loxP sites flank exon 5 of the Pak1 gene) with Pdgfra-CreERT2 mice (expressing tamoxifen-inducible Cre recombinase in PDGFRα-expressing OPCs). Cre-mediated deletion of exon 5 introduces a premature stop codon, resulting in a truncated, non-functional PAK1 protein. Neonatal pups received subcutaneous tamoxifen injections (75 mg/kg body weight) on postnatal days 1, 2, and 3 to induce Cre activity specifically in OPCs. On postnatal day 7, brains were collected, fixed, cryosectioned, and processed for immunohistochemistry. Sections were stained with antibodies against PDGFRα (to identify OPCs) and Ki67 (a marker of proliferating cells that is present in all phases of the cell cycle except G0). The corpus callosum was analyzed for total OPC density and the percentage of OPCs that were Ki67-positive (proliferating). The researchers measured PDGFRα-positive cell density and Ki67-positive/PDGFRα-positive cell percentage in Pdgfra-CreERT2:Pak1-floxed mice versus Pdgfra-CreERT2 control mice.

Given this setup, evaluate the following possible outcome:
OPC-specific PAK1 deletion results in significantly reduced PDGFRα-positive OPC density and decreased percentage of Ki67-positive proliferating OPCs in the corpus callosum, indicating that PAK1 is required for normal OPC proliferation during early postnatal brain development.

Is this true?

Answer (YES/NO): YES